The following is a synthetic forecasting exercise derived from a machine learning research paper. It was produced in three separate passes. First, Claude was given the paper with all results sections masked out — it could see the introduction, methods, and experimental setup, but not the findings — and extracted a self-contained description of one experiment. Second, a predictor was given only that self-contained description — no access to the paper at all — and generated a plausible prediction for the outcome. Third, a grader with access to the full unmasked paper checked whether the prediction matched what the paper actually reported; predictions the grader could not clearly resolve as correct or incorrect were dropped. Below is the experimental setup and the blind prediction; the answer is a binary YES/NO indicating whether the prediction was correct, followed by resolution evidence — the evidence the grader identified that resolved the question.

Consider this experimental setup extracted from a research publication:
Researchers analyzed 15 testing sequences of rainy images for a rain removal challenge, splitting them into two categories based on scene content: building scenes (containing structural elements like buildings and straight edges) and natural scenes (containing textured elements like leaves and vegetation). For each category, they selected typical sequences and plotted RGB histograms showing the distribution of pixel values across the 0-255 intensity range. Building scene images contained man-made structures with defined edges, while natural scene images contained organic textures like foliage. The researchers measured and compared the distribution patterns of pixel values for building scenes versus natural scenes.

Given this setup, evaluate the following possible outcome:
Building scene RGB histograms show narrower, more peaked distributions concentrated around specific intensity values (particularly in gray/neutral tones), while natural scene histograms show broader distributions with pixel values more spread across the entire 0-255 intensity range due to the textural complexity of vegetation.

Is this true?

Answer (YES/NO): NO